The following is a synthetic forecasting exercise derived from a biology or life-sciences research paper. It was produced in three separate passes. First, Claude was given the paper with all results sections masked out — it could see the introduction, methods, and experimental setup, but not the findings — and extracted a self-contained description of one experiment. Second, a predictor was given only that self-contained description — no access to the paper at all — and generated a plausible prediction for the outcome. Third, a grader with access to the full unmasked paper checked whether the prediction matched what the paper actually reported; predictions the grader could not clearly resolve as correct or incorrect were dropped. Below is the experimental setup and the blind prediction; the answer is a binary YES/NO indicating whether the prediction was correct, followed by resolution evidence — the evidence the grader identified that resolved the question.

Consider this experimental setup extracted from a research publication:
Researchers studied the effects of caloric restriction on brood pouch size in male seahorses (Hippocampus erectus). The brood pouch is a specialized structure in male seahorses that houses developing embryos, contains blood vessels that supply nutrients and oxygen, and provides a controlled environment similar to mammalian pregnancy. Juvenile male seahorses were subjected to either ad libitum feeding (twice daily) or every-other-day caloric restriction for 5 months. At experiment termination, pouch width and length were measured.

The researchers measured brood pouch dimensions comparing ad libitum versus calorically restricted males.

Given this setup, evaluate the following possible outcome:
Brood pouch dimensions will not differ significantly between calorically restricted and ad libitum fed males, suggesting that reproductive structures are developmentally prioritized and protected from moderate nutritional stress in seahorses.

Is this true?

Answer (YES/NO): NO